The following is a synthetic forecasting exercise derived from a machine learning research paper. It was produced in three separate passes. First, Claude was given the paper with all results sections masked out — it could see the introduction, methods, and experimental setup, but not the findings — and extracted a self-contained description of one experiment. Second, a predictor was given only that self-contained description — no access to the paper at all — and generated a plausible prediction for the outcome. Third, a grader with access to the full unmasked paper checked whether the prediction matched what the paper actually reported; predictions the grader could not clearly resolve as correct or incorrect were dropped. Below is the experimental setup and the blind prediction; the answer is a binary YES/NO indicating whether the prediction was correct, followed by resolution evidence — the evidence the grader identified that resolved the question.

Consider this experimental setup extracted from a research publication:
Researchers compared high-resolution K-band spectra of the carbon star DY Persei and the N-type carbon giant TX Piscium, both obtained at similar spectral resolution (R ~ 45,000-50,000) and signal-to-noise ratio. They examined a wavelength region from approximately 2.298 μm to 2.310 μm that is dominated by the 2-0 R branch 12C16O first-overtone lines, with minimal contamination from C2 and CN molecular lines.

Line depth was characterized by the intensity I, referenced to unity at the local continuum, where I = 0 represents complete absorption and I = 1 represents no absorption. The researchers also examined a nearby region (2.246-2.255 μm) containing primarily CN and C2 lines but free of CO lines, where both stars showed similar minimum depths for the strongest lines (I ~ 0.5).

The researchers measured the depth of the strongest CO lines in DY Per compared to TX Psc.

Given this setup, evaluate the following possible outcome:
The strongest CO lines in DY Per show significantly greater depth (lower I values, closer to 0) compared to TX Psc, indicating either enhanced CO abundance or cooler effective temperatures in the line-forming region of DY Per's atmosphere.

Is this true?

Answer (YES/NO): NO